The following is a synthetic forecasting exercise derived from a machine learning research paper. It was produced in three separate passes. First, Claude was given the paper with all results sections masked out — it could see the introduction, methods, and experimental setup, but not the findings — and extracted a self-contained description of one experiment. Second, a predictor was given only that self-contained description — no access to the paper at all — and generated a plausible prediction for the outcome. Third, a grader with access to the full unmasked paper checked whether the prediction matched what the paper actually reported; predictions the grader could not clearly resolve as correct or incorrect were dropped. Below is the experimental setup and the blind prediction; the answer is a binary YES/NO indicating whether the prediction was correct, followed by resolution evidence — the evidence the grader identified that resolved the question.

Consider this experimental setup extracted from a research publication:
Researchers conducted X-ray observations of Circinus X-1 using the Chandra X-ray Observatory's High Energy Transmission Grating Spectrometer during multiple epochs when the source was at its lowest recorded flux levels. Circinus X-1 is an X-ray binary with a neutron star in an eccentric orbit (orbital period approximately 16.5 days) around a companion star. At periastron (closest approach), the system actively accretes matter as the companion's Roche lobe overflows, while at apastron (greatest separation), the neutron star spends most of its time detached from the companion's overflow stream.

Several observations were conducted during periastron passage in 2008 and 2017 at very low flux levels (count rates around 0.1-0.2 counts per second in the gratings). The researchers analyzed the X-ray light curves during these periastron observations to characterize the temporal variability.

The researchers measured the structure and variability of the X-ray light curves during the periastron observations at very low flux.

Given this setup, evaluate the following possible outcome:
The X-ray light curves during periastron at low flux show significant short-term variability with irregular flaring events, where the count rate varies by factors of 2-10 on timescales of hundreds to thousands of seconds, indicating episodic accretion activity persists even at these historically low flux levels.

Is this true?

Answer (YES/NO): NO